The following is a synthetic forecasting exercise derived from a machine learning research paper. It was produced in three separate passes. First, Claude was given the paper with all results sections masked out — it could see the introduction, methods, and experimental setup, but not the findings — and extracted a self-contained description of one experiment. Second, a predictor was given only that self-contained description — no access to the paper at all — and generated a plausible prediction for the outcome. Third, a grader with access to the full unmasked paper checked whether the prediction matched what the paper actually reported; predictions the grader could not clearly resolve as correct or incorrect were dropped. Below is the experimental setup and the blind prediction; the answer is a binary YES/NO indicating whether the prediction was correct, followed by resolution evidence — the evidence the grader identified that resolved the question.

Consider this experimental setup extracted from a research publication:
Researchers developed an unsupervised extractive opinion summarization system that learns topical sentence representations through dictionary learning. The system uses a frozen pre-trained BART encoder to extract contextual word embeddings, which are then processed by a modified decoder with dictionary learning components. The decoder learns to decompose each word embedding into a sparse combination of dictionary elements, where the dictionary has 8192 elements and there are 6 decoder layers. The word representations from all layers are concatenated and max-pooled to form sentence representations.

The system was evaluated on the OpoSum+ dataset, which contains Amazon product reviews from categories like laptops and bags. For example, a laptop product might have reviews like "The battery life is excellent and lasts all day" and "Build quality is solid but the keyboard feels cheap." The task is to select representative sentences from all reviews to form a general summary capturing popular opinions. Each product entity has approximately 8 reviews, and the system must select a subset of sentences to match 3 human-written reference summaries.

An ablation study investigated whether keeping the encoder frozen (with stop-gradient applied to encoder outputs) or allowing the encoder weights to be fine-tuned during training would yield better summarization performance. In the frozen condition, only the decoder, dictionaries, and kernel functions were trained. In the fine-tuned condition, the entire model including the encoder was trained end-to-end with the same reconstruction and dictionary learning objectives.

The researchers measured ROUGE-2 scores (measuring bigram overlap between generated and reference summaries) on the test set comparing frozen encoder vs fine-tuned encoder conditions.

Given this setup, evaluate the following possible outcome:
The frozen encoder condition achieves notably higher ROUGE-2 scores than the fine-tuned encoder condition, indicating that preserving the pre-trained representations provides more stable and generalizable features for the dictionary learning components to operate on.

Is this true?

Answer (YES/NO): YES